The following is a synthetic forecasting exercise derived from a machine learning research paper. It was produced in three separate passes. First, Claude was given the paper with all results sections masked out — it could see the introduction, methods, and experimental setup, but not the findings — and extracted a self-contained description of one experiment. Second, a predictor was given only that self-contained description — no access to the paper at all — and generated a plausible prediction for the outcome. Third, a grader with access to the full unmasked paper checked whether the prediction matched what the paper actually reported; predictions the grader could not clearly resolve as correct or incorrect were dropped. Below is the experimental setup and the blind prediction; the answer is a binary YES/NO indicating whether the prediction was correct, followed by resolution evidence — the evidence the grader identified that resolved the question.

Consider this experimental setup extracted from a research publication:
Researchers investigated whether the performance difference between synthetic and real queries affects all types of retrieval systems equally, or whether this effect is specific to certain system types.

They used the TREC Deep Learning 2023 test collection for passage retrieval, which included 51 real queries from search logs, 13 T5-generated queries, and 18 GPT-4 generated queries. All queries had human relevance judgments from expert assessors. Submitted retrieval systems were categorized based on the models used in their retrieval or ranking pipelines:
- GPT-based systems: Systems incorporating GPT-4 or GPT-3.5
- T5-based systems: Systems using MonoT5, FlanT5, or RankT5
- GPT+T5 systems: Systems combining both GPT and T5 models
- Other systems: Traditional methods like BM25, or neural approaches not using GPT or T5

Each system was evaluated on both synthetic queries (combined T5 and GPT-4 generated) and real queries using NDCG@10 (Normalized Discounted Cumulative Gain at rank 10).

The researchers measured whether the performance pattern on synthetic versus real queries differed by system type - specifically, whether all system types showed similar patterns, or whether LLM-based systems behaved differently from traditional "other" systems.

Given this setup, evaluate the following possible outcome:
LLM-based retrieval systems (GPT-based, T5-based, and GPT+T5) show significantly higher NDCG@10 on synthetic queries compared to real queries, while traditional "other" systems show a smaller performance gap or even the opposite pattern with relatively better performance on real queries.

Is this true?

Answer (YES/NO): NO